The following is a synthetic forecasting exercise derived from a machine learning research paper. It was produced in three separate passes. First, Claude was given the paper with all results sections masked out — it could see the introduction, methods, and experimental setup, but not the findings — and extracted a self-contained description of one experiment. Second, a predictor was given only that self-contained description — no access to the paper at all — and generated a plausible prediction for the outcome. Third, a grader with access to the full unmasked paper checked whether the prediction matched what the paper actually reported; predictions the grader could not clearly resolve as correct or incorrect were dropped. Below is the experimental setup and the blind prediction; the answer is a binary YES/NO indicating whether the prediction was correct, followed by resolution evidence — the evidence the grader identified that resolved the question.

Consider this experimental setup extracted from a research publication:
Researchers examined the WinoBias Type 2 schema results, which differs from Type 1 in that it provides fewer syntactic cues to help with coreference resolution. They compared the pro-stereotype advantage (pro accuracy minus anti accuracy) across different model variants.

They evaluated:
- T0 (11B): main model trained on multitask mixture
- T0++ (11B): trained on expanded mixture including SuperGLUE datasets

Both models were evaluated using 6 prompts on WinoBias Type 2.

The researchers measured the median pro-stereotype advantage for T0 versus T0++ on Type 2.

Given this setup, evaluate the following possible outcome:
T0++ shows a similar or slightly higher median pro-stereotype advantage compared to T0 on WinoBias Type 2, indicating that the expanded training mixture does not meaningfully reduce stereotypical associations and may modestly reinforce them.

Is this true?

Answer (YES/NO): YES